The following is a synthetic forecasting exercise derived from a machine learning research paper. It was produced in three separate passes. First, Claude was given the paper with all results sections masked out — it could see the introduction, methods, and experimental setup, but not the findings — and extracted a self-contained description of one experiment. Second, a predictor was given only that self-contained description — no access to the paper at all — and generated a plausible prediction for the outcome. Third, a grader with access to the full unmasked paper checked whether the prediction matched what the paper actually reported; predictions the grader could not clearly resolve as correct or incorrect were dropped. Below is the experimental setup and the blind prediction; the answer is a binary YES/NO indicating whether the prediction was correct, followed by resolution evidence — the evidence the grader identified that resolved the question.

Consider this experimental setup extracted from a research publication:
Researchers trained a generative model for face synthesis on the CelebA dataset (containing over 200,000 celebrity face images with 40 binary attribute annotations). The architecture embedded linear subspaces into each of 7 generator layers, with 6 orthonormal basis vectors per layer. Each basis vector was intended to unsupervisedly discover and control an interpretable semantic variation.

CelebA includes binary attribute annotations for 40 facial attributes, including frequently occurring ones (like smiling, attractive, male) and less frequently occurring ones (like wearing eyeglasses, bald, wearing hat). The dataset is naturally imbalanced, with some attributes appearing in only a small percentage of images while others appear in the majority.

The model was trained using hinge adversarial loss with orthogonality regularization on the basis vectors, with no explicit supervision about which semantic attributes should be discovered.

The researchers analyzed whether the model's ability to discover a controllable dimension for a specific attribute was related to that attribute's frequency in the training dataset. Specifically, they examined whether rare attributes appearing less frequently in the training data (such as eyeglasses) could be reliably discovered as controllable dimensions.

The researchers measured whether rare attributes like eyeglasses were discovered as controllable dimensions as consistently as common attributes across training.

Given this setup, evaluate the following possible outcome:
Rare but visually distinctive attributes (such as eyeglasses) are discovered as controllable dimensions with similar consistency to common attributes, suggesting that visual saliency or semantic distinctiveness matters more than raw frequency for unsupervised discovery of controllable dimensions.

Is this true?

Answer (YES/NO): NO